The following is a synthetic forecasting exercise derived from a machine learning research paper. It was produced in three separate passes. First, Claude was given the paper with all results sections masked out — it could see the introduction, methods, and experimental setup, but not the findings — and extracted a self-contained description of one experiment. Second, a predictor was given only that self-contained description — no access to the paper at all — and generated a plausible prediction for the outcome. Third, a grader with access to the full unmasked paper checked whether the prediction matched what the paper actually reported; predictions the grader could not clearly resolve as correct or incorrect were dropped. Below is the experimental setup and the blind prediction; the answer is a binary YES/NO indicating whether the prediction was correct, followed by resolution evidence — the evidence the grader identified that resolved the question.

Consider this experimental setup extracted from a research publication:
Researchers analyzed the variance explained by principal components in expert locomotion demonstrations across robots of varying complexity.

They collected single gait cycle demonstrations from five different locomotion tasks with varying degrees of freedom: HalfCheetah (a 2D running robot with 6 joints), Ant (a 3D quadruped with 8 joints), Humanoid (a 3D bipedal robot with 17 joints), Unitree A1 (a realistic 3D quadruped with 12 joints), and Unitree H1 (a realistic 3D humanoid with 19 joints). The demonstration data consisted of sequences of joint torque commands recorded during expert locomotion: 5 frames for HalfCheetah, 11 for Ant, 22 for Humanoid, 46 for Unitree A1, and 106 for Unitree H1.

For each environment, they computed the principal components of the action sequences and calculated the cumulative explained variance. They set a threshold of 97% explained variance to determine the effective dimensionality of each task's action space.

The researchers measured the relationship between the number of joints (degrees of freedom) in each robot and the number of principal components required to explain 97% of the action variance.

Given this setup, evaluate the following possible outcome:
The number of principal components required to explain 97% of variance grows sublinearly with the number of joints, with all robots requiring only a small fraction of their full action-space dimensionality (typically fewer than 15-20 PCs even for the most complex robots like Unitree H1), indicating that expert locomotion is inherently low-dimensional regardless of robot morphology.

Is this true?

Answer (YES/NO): NO